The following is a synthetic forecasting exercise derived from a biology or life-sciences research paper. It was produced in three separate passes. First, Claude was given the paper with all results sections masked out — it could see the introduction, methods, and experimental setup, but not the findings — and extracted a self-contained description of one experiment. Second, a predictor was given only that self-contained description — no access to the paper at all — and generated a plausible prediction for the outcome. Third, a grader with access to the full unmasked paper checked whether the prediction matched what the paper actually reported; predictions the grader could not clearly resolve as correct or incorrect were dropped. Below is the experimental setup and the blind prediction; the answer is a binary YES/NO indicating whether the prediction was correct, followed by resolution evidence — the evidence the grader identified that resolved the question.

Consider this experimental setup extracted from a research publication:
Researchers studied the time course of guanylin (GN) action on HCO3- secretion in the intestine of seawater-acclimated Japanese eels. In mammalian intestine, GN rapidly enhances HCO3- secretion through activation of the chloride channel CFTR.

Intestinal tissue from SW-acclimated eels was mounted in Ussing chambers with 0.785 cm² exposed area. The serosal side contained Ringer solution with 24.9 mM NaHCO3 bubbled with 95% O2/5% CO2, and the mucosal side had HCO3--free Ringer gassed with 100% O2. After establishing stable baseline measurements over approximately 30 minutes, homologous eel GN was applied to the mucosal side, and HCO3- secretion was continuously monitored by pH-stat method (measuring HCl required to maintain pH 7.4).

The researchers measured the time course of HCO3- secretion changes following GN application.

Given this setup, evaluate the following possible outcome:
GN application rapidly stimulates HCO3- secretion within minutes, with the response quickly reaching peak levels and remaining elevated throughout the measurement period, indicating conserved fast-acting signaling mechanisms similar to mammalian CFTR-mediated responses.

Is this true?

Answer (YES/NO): NO